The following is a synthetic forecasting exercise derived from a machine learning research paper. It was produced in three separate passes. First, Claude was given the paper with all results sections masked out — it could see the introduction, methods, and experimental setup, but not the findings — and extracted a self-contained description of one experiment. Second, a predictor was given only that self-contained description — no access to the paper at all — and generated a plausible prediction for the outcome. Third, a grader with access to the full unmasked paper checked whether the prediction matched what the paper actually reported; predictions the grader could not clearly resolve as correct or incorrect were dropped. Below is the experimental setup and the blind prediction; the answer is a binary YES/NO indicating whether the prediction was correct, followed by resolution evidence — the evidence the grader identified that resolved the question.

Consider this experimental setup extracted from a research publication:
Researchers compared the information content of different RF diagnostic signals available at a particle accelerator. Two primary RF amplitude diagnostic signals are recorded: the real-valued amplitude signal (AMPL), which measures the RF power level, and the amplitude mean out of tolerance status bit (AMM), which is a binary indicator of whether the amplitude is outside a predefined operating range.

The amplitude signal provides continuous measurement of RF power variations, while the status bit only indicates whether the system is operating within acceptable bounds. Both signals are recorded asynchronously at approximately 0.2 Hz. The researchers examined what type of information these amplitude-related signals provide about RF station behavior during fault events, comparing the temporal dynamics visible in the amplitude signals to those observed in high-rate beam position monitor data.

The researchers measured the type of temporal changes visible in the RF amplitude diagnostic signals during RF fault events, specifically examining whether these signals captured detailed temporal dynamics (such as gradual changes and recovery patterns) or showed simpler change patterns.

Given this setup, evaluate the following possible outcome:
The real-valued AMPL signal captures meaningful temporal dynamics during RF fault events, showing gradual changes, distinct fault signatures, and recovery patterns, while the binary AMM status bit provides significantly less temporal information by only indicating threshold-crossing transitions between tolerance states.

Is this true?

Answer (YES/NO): NO